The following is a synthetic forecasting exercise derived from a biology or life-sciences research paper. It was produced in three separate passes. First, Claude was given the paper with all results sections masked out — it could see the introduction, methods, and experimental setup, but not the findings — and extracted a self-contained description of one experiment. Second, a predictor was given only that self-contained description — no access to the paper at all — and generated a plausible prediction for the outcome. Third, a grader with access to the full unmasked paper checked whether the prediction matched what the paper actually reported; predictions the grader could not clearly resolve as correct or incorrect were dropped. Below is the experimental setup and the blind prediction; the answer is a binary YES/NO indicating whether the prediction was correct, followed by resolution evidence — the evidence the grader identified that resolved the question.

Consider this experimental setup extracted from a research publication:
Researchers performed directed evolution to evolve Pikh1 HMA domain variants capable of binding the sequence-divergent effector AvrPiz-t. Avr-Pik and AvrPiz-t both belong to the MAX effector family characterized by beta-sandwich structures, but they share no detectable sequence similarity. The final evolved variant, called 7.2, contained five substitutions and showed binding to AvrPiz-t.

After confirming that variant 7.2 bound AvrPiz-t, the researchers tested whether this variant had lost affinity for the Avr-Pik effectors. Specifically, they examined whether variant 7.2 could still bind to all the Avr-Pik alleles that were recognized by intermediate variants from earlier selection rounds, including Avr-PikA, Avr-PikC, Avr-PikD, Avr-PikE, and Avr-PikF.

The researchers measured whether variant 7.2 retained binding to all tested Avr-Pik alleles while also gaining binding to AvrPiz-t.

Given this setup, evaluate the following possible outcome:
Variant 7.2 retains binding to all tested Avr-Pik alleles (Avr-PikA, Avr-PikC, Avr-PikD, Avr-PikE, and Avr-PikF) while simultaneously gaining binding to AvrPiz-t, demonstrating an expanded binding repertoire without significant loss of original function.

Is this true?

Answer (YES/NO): YES